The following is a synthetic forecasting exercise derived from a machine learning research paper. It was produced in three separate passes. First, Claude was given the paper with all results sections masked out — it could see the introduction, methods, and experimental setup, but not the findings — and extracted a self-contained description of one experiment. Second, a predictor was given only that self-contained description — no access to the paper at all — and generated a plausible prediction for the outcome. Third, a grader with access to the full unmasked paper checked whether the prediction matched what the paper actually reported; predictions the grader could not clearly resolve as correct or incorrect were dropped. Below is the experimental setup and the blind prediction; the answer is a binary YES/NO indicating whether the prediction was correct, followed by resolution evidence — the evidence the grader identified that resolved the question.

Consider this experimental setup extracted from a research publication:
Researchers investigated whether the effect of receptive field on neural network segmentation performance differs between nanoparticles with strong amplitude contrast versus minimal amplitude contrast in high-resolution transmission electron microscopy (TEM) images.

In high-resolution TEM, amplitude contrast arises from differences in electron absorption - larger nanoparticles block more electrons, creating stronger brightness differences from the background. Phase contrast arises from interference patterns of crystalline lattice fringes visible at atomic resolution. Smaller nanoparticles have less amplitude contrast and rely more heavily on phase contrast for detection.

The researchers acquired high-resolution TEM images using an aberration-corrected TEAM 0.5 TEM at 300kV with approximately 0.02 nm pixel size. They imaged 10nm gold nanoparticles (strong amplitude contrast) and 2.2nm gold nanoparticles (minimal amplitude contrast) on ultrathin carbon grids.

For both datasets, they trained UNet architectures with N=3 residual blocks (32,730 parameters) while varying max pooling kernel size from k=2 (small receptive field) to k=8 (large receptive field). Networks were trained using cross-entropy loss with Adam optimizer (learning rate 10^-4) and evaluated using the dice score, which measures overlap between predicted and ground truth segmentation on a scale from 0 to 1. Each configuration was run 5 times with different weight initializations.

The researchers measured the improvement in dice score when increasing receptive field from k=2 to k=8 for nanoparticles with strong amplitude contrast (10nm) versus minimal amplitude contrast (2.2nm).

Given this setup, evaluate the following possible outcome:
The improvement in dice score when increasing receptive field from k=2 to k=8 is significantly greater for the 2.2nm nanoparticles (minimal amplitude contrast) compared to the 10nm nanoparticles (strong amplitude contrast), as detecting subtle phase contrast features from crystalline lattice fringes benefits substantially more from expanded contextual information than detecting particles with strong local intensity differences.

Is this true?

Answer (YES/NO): YES